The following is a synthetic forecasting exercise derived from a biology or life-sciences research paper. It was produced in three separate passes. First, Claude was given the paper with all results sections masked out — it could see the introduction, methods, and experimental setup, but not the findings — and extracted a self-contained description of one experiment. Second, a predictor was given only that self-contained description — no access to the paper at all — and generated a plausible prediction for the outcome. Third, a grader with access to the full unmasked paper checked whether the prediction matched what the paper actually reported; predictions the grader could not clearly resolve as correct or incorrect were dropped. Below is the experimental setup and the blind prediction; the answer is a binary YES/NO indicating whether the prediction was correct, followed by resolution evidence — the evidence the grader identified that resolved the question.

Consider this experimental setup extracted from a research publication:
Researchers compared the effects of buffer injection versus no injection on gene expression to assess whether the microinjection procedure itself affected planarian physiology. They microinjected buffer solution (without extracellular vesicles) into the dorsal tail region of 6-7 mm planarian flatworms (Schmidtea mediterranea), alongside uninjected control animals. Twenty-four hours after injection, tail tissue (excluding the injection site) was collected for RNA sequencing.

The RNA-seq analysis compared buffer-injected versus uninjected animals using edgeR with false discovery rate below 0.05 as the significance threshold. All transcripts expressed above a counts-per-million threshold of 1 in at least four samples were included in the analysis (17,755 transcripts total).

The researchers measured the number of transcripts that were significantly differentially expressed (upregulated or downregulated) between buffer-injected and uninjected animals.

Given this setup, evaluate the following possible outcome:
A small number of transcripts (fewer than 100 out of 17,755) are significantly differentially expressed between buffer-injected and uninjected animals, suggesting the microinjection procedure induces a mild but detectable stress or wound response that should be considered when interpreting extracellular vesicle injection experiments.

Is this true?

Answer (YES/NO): NO